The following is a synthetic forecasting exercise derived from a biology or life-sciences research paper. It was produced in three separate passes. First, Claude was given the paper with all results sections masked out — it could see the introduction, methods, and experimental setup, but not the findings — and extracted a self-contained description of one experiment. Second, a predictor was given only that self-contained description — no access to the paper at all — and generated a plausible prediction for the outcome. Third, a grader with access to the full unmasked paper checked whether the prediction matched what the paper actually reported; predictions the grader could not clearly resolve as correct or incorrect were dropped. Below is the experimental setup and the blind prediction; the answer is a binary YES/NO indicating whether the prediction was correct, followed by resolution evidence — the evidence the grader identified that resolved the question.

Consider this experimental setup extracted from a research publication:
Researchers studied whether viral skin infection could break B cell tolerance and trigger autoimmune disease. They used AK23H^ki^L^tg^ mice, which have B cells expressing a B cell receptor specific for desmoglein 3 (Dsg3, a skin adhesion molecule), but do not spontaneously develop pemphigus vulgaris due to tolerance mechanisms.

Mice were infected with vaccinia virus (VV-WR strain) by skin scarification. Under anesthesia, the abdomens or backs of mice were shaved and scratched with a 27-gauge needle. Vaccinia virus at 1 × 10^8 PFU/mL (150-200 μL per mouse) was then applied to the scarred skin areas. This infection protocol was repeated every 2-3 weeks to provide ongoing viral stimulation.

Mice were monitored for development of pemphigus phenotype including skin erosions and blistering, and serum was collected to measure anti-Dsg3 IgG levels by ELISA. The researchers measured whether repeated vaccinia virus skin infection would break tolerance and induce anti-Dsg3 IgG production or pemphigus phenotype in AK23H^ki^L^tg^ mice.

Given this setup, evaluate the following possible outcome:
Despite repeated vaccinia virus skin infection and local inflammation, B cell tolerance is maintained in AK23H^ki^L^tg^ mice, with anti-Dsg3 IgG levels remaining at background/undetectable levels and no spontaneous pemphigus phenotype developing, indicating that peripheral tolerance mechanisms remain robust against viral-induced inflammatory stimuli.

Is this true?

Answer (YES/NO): NO